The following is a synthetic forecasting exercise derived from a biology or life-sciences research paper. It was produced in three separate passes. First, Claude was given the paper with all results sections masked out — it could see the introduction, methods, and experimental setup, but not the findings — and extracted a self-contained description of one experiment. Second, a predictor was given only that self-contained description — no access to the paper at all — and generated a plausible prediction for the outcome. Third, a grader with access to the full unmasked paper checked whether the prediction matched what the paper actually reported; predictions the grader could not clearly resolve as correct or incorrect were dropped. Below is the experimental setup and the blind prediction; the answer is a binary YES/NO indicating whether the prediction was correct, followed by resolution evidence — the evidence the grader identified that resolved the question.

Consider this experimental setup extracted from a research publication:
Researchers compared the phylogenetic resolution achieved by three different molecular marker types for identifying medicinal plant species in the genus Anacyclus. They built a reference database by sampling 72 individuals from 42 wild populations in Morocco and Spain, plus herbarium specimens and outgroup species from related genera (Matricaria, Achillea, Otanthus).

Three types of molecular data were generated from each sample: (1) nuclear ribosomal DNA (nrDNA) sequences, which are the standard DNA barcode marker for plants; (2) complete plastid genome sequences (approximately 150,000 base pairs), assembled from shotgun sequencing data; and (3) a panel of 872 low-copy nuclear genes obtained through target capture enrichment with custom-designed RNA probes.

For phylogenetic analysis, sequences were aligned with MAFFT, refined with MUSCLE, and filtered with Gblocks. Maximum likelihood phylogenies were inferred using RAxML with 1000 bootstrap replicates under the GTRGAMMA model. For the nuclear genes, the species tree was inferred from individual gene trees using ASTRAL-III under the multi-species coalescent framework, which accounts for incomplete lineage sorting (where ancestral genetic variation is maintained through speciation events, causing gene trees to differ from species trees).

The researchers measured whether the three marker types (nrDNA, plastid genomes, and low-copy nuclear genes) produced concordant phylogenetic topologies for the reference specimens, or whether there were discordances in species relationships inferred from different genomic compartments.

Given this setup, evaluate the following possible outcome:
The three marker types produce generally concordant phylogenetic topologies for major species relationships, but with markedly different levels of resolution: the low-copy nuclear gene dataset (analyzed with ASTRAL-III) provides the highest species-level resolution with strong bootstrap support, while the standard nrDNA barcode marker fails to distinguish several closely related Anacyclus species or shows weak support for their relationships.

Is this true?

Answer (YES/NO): YES